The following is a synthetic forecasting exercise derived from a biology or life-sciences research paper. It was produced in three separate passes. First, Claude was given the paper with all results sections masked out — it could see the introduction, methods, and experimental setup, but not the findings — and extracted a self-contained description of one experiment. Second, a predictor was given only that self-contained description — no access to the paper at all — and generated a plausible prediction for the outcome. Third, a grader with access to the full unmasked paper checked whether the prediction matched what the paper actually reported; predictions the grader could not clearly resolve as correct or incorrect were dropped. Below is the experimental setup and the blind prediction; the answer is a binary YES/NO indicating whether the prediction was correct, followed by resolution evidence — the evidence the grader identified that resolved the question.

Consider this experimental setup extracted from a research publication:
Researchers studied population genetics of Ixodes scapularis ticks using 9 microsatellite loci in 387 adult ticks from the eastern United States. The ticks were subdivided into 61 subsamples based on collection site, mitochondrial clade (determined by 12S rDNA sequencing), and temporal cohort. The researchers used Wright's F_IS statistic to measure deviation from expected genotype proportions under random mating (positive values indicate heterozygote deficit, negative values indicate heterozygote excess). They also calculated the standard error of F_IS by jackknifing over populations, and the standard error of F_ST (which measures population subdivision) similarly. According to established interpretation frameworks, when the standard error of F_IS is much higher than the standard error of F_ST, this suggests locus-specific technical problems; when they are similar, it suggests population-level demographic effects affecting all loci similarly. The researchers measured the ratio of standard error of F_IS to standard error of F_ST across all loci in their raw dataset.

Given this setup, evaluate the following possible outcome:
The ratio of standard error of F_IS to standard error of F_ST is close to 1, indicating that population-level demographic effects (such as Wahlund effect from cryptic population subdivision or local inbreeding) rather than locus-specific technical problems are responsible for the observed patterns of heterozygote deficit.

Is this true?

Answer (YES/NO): NO